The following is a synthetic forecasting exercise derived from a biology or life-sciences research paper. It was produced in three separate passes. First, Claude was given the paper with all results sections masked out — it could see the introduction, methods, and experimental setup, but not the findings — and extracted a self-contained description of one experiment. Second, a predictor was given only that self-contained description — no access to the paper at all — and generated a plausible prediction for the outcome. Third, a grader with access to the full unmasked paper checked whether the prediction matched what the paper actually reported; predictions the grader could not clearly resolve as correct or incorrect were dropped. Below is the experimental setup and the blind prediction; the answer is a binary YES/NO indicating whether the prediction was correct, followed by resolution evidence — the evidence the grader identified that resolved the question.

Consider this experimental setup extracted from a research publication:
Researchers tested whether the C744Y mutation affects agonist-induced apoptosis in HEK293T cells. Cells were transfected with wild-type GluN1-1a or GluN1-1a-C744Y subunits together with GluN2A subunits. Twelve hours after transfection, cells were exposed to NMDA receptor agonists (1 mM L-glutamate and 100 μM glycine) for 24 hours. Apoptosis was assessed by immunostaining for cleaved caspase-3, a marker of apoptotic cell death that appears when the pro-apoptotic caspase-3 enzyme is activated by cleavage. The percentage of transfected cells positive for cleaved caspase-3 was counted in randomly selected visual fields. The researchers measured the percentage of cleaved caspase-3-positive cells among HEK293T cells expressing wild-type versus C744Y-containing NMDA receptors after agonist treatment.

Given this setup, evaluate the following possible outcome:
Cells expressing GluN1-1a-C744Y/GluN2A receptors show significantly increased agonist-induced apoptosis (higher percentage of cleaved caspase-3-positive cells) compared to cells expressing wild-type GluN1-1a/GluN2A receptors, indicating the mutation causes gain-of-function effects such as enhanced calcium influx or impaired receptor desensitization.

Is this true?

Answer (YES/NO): YES